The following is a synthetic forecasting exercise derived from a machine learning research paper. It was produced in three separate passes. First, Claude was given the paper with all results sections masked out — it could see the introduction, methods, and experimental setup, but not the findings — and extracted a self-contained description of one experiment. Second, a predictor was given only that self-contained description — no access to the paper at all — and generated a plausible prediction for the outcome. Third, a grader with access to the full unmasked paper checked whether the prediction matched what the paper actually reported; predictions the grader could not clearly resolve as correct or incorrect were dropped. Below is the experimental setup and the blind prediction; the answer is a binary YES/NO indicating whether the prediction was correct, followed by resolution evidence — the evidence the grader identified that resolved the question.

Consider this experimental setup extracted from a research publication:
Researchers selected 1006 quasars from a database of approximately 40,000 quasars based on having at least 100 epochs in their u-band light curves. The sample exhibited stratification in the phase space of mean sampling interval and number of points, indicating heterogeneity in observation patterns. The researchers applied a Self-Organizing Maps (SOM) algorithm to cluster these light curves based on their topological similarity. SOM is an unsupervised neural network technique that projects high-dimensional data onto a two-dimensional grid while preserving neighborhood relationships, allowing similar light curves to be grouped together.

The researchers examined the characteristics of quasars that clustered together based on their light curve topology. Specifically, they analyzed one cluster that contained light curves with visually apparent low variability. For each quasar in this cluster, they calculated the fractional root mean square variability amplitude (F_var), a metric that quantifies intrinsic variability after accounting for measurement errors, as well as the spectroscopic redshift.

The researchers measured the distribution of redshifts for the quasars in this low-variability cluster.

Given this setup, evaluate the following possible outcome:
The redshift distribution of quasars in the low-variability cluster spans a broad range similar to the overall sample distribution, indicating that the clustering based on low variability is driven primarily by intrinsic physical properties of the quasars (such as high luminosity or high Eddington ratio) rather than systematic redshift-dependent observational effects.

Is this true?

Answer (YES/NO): NO